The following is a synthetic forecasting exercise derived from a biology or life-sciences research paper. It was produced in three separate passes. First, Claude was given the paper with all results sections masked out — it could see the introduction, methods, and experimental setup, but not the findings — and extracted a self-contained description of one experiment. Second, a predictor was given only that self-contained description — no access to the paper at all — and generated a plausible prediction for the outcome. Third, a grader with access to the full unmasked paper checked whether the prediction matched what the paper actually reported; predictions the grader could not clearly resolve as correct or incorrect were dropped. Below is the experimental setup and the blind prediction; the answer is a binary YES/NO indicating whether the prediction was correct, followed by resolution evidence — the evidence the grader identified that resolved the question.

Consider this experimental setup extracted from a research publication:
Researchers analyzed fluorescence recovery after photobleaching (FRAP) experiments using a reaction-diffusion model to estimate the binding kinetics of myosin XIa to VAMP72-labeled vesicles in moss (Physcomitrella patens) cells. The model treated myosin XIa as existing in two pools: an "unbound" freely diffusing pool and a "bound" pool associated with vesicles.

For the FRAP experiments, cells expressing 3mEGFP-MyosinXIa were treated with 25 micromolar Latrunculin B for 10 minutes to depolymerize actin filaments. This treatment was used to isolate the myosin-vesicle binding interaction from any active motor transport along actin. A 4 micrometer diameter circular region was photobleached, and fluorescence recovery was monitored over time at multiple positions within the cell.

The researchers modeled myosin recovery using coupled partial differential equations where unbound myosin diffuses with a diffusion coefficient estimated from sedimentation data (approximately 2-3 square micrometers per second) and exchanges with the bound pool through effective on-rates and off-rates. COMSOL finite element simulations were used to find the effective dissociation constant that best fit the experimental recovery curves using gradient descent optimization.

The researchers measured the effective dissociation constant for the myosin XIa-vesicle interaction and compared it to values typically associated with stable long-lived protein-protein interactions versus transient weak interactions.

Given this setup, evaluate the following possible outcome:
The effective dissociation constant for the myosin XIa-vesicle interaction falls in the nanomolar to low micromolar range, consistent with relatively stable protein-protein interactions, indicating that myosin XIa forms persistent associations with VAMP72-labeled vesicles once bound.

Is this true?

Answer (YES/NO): NO